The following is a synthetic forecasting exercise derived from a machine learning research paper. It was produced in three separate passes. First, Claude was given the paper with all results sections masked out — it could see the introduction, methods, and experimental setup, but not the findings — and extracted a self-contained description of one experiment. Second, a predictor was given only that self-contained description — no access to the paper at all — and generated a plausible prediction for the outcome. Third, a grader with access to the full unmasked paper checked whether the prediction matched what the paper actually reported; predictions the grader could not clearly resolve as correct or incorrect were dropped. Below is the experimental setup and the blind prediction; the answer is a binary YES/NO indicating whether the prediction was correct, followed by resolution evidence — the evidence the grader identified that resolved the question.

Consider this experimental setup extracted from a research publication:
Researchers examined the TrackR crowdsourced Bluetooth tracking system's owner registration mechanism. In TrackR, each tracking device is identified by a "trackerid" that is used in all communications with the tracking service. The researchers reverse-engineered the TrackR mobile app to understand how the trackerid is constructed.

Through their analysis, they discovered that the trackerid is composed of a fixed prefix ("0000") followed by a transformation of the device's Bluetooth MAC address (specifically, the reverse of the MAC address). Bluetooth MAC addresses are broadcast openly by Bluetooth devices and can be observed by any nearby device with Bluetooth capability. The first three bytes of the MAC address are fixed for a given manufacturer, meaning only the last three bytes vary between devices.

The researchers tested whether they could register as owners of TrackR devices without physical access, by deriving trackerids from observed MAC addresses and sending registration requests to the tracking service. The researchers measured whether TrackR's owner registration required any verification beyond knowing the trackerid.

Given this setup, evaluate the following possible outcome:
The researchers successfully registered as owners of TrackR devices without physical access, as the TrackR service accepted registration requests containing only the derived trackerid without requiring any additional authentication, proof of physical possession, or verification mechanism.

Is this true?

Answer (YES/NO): YES